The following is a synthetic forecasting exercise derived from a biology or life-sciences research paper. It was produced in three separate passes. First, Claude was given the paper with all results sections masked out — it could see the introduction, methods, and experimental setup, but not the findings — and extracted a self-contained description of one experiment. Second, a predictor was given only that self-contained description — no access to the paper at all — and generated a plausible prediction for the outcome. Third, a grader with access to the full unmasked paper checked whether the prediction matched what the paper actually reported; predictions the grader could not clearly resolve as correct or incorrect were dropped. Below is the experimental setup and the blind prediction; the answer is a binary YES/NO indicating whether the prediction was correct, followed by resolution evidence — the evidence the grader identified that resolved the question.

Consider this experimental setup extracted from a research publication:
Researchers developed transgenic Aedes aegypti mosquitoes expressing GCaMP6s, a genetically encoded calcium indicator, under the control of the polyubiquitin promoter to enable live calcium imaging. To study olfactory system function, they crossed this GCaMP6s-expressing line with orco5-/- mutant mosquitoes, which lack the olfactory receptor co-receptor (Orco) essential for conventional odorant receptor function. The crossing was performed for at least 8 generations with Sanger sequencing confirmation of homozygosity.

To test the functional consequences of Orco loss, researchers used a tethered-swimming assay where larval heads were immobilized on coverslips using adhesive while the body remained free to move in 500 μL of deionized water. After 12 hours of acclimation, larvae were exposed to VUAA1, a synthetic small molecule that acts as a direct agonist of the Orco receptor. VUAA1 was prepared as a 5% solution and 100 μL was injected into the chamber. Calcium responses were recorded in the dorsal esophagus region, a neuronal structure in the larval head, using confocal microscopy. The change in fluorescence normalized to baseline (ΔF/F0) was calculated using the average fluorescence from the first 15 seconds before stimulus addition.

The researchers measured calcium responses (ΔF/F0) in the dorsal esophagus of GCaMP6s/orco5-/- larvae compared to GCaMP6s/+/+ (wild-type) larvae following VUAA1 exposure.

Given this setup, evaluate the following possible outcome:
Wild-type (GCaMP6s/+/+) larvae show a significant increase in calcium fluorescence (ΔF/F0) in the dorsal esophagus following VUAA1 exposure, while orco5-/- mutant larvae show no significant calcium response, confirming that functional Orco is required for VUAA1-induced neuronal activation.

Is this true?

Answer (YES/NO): NO